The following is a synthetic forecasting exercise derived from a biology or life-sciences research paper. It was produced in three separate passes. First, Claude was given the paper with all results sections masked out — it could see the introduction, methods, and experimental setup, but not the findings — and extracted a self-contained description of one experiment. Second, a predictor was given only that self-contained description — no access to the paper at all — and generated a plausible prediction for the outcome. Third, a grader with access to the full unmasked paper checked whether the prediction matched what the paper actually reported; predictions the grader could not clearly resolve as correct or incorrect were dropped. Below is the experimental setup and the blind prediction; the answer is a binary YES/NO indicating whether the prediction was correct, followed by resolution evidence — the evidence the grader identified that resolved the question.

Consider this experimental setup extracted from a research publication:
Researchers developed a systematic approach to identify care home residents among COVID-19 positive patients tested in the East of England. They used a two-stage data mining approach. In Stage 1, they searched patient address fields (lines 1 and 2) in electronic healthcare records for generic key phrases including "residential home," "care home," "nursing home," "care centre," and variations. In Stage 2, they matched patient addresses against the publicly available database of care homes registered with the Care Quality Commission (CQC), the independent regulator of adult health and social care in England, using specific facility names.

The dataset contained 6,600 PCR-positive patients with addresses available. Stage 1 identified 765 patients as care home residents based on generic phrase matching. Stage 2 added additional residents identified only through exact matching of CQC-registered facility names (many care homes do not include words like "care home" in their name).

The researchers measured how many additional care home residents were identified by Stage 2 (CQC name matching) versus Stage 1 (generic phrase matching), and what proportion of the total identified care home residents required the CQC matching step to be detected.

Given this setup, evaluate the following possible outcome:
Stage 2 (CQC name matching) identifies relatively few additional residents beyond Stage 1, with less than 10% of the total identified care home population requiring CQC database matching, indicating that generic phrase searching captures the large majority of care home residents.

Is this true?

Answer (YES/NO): NO